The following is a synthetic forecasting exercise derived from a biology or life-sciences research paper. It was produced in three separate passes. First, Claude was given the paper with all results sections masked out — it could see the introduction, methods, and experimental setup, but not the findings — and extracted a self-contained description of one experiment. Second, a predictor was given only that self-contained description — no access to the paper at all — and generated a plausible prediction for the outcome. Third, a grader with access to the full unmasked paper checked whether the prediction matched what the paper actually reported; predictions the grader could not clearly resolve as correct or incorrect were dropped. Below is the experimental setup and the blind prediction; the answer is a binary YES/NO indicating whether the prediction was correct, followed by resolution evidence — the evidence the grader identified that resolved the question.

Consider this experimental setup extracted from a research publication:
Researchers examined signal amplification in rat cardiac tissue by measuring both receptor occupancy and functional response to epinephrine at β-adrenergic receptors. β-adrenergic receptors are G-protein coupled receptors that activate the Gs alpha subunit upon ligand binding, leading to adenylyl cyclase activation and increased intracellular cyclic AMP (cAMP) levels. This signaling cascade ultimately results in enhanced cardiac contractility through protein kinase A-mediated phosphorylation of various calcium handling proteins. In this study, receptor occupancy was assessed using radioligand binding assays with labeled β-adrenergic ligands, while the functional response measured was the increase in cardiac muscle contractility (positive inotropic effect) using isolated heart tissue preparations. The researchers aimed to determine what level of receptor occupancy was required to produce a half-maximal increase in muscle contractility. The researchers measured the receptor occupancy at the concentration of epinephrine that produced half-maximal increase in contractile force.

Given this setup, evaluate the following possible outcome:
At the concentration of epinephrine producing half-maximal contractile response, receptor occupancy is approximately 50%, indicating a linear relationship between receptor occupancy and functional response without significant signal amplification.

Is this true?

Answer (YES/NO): NO